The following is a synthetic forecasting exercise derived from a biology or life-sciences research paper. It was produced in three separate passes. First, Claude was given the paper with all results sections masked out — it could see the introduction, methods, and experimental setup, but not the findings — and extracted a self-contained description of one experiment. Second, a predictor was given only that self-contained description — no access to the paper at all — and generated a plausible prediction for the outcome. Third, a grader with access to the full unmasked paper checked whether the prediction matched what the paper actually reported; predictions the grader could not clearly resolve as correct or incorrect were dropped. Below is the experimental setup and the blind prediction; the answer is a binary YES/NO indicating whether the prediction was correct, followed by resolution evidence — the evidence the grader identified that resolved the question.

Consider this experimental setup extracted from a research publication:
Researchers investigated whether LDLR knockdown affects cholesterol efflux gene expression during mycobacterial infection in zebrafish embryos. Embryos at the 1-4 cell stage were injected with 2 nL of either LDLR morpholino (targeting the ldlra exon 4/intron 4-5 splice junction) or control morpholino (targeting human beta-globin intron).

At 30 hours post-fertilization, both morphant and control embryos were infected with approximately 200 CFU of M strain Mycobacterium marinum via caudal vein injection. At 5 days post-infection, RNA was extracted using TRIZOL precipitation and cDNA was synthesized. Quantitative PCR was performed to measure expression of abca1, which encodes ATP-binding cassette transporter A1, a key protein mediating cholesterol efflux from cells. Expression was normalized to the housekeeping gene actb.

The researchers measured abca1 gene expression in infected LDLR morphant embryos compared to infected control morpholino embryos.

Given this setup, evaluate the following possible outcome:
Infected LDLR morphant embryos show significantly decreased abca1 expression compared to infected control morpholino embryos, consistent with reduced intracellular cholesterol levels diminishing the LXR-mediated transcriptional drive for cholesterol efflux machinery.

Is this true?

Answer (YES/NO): YES